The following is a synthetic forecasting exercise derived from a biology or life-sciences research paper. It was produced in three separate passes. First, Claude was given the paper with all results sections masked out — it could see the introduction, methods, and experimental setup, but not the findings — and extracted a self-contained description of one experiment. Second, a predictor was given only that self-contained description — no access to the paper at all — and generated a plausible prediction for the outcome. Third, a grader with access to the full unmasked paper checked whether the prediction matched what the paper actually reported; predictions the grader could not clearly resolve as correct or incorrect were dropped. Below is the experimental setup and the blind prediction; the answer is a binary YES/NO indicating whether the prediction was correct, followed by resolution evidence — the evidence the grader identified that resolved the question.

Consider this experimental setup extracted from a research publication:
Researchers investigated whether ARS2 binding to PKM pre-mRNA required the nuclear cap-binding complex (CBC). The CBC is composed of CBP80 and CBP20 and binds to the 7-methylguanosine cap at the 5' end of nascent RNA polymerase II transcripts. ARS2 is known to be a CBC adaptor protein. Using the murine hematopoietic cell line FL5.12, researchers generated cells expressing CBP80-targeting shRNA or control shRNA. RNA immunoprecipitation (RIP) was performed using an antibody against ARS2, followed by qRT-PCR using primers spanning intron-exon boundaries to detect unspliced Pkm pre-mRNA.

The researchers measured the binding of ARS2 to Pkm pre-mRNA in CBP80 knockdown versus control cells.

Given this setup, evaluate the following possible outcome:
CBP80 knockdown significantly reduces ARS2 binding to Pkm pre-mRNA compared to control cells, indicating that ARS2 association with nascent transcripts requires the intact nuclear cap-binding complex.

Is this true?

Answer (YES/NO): YES